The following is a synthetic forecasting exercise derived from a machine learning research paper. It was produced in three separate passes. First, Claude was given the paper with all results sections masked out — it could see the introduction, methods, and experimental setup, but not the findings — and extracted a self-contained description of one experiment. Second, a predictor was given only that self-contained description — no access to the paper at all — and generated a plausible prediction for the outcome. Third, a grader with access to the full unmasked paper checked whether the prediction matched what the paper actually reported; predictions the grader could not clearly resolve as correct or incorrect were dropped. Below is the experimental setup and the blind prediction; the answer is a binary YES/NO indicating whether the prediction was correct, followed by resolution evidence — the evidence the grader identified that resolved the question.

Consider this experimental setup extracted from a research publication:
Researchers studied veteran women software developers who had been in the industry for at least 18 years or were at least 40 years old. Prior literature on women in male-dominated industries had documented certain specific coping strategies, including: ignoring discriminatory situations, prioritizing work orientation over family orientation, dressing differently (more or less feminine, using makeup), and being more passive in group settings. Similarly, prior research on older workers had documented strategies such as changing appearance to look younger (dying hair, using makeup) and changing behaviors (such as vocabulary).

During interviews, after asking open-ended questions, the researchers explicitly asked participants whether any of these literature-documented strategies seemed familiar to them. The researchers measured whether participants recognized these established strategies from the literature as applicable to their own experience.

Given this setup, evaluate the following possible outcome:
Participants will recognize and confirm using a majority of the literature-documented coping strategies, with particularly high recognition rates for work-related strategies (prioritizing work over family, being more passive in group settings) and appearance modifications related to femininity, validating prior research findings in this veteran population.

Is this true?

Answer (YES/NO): NO